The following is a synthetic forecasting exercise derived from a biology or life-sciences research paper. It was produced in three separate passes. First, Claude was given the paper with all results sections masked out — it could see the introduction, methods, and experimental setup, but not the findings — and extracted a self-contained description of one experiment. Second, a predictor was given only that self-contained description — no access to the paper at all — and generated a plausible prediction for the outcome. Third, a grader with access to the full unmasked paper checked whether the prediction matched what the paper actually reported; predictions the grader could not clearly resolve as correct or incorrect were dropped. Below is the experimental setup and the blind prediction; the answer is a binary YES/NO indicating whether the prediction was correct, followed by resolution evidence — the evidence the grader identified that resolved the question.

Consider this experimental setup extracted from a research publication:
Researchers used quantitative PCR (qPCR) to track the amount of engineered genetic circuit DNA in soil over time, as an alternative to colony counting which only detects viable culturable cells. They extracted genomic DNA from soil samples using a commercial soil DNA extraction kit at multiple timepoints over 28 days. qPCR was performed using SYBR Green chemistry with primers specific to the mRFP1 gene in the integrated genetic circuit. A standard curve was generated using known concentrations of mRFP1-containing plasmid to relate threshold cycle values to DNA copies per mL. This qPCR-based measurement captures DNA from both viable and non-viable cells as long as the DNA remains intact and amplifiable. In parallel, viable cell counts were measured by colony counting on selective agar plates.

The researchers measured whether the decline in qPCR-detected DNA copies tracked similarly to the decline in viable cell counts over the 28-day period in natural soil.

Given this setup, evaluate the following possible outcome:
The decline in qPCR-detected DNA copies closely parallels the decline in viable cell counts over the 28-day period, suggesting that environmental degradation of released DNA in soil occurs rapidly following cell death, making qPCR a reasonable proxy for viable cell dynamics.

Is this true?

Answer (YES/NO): NO